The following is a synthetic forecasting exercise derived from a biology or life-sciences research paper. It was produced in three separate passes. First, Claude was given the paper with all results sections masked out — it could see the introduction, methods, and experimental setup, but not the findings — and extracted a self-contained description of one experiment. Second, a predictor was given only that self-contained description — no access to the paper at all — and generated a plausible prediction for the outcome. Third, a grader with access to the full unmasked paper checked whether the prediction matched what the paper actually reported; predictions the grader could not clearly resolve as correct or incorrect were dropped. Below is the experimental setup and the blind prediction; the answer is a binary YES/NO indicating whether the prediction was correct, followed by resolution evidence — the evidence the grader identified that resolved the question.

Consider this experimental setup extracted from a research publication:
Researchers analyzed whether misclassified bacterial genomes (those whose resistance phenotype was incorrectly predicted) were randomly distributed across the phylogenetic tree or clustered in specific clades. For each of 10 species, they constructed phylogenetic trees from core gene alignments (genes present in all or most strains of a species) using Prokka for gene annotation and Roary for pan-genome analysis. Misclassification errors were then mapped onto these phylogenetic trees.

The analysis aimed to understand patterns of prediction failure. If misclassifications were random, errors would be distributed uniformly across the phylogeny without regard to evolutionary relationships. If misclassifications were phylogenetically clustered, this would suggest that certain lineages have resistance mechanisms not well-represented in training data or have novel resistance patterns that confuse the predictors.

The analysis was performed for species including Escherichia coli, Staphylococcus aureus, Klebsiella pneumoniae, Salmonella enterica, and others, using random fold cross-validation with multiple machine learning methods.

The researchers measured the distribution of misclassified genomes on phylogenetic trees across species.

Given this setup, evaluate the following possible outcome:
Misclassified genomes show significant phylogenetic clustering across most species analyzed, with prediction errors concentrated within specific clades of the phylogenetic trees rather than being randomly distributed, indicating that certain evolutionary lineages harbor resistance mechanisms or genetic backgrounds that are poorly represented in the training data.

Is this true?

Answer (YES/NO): YES